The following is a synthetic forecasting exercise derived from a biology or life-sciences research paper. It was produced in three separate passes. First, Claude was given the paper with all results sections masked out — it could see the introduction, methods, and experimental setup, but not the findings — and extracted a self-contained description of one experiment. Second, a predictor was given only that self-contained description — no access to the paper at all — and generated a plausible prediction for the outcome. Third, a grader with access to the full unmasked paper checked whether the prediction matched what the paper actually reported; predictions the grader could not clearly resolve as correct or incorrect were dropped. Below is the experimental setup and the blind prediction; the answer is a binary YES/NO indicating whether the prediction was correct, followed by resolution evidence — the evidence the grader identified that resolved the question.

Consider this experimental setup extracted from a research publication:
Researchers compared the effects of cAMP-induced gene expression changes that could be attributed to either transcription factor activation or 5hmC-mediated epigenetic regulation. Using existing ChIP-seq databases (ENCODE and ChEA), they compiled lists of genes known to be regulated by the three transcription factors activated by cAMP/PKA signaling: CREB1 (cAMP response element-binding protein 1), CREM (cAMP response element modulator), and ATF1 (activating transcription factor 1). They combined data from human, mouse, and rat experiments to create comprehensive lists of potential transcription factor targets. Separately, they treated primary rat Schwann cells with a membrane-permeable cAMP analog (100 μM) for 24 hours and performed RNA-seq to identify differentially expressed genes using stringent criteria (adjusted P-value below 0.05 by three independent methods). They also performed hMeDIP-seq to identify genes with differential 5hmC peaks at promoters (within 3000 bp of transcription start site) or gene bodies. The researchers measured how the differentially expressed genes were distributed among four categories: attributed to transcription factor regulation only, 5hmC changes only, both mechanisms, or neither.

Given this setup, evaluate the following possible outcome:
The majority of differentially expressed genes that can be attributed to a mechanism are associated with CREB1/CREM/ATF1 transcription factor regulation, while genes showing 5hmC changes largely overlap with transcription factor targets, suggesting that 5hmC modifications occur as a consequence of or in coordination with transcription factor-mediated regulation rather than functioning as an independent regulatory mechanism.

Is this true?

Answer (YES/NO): NO